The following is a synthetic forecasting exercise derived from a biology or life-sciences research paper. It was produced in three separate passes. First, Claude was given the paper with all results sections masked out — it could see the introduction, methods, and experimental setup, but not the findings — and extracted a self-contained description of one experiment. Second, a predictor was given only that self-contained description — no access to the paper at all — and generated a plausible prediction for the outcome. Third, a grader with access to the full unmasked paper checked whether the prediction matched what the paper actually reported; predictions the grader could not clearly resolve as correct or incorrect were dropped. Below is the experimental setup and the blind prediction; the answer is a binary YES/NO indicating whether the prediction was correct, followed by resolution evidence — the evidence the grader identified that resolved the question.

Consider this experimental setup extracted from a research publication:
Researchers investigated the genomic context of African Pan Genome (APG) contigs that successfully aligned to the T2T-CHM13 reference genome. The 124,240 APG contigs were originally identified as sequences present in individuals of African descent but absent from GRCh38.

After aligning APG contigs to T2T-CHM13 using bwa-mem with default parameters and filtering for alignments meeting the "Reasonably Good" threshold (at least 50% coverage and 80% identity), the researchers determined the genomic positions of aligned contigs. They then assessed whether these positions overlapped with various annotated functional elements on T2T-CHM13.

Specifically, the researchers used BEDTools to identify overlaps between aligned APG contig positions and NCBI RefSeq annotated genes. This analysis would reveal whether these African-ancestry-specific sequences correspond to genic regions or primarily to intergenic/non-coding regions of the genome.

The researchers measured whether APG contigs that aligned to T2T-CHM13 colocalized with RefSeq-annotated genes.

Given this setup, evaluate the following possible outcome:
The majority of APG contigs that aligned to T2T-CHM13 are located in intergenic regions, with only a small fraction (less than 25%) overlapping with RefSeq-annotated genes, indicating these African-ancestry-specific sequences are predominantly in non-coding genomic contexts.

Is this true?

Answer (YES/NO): YES